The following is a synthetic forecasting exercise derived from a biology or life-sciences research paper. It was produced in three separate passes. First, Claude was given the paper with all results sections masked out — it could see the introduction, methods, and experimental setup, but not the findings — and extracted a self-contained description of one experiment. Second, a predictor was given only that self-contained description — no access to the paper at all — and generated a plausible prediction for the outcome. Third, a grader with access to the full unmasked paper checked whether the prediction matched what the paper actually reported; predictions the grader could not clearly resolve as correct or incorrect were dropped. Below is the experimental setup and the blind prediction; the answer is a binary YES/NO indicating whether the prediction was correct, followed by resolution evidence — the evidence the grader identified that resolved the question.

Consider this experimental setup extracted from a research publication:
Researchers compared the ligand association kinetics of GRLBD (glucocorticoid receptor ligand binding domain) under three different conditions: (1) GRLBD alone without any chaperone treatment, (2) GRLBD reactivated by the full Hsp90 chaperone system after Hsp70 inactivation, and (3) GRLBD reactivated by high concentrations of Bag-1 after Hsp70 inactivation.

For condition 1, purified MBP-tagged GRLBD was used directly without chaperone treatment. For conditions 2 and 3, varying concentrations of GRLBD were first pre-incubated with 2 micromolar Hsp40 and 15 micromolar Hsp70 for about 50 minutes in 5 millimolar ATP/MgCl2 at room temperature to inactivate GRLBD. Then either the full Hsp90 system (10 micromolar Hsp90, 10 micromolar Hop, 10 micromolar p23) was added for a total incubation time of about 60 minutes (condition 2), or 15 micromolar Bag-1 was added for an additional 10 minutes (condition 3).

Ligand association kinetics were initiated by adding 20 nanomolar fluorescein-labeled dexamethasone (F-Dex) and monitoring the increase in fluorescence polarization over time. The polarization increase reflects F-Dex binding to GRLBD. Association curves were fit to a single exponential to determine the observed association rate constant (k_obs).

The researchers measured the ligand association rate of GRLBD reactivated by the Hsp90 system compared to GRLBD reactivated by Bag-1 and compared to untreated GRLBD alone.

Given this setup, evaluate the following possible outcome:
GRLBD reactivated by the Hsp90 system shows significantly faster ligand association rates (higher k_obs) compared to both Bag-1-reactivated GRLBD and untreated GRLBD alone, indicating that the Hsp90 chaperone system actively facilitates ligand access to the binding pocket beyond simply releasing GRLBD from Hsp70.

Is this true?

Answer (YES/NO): NO